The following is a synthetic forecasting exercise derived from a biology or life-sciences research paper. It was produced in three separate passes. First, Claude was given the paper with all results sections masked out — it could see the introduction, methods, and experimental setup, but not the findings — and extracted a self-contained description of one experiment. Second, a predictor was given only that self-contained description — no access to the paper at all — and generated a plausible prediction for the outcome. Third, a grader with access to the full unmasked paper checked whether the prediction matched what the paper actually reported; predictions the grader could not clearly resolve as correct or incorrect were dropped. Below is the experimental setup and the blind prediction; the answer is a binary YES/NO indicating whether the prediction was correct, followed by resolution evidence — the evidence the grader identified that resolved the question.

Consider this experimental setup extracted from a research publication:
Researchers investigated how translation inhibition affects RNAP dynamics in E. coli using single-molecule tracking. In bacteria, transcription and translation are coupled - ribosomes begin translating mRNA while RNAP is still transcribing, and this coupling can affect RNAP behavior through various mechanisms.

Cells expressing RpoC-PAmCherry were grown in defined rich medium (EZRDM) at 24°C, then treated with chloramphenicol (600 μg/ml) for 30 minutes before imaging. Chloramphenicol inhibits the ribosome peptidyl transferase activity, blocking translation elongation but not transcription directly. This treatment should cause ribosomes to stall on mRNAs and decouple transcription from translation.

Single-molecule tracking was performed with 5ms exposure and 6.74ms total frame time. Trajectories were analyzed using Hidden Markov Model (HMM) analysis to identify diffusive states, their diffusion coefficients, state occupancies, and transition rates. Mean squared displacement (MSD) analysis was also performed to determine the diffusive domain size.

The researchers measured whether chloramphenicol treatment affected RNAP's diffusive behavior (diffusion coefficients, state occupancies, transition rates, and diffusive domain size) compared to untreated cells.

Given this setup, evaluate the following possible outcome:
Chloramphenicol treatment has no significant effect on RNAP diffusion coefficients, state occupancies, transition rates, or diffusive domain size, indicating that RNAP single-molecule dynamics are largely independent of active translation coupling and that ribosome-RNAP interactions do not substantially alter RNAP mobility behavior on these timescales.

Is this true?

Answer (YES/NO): NO